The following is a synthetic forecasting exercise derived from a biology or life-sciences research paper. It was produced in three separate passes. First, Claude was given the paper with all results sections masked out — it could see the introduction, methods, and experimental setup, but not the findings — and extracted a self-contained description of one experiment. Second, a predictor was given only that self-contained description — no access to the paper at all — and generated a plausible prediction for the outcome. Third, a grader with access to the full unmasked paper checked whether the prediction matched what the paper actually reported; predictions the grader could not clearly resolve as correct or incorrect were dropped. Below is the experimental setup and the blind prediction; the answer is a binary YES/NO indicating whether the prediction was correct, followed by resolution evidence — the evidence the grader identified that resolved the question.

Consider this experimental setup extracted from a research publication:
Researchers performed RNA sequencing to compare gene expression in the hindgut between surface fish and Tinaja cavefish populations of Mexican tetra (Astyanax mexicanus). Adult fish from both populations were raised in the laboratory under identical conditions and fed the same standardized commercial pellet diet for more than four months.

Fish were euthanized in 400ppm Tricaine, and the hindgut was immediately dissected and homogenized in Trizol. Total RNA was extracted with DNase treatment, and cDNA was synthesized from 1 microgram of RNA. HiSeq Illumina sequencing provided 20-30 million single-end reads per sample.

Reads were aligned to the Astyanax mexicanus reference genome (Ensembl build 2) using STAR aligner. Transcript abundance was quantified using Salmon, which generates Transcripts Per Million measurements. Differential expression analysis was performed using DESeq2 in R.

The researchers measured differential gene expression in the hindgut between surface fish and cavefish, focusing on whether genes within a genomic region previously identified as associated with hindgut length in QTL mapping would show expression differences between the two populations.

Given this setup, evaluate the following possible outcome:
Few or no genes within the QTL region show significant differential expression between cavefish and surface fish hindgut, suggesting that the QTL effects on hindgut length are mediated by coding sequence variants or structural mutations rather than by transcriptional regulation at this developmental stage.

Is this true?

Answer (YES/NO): NO